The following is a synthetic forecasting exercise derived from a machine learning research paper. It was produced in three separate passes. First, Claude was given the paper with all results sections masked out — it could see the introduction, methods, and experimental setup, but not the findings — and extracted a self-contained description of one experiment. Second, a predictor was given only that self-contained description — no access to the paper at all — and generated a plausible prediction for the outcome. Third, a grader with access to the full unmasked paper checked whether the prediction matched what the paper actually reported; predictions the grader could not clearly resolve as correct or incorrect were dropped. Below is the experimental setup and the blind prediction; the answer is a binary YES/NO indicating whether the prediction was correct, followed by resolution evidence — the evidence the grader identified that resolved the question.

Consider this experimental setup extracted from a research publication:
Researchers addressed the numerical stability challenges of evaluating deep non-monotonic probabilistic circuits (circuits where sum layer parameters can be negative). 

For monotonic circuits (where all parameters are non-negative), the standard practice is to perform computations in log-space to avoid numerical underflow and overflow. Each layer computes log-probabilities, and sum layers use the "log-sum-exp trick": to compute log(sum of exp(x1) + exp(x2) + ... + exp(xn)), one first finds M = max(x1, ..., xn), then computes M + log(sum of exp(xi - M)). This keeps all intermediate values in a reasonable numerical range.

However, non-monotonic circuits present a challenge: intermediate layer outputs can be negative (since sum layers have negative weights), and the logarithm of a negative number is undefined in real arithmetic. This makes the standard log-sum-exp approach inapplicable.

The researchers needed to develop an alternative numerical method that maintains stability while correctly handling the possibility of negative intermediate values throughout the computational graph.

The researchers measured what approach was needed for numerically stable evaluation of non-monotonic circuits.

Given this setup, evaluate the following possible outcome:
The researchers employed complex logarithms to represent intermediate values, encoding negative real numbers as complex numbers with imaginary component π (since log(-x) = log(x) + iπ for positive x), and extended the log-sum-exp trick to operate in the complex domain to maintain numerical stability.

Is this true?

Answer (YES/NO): NO